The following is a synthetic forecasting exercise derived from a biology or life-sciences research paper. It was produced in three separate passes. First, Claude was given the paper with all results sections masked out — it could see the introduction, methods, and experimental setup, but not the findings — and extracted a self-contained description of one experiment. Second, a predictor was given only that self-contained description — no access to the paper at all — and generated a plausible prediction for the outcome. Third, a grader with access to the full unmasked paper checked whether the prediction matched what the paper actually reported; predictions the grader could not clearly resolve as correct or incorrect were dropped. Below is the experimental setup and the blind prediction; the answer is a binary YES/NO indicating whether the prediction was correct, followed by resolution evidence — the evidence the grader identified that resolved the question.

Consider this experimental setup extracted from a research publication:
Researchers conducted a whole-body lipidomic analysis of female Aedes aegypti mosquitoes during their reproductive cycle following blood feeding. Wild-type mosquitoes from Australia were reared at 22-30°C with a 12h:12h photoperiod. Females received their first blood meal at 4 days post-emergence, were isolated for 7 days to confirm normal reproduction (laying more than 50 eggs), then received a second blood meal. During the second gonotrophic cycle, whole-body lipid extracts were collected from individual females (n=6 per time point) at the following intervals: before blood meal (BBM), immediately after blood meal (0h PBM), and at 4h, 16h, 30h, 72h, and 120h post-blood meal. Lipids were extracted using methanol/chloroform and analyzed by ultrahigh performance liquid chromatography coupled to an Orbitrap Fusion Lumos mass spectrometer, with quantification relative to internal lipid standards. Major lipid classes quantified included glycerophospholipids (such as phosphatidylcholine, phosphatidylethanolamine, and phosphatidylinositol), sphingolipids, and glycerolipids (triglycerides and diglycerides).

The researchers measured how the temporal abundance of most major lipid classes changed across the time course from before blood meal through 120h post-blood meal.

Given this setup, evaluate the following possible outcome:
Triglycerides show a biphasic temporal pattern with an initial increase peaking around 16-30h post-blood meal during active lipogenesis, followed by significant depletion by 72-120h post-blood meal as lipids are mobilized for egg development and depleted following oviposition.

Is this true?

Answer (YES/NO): NO